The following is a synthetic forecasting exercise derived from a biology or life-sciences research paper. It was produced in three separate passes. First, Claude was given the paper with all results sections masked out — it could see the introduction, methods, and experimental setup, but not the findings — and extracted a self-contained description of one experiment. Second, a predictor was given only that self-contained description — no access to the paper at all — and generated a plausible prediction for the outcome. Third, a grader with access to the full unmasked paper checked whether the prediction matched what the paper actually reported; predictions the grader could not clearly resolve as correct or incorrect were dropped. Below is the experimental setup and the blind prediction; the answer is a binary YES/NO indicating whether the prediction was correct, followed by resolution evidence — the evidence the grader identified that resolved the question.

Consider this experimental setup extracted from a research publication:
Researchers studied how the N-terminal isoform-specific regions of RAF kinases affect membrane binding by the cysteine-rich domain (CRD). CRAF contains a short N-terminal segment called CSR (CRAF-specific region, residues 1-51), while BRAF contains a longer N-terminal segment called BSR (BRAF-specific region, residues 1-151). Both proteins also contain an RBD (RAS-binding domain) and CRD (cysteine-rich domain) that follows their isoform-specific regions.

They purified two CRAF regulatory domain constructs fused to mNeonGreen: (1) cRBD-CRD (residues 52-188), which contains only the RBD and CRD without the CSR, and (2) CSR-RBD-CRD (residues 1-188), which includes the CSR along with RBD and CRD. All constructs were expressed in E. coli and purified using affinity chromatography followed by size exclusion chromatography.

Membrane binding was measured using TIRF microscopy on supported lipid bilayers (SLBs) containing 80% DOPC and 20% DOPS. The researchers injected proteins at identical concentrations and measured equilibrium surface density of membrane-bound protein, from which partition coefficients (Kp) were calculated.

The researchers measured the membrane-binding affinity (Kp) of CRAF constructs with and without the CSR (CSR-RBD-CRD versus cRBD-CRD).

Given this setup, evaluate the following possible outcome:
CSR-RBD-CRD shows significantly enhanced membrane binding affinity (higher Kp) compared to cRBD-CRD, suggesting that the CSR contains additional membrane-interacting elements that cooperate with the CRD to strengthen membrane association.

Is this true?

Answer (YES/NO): YES